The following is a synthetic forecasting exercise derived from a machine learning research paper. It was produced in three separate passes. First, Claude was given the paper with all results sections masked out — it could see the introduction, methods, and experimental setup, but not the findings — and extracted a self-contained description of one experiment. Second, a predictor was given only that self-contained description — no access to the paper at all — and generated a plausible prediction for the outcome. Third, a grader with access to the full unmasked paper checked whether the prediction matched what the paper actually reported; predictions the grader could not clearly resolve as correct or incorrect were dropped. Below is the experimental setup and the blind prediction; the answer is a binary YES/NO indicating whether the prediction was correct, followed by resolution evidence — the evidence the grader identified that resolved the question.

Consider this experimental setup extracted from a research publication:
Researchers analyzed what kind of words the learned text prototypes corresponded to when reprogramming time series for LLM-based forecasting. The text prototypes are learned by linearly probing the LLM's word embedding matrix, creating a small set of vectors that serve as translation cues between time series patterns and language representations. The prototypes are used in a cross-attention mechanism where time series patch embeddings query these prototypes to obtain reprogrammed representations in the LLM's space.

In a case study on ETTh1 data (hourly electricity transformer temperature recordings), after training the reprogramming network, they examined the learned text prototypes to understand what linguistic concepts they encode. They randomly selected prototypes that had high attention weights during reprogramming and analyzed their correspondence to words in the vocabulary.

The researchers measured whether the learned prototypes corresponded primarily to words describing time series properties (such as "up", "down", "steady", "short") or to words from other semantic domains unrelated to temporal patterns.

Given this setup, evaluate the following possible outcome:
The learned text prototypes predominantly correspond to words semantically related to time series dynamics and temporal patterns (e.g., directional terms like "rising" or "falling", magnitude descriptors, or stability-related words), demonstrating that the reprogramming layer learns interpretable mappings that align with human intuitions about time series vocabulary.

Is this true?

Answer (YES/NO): YES